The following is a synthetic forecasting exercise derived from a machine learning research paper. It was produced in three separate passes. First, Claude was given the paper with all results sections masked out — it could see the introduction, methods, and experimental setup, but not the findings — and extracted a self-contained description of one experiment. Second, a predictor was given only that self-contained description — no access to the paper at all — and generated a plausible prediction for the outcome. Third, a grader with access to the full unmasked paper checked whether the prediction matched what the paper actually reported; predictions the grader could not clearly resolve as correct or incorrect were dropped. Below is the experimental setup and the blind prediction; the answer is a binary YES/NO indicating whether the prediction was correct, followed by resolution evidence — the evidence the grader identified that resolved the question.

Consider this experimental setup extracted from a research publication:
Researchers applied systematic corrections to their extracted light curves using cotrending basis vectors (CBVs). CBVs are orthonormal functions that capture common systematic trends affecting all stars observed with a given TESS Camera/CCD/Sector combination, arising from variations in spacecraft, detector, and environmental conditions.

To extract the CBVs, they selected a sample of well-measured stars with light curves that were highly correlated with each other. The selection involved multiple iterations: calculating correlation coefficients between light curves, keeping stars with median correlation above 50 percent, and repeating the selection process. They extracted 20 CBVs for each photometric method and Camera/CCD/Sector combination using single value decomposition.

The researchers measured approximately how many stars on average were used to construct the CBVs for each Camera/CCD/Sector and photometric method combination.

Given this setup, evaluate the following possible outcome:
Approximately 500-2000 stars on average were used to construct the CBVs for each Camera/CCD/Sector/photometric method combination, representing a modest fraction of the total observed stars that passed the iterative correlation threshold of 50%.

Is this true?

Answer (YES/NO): NO